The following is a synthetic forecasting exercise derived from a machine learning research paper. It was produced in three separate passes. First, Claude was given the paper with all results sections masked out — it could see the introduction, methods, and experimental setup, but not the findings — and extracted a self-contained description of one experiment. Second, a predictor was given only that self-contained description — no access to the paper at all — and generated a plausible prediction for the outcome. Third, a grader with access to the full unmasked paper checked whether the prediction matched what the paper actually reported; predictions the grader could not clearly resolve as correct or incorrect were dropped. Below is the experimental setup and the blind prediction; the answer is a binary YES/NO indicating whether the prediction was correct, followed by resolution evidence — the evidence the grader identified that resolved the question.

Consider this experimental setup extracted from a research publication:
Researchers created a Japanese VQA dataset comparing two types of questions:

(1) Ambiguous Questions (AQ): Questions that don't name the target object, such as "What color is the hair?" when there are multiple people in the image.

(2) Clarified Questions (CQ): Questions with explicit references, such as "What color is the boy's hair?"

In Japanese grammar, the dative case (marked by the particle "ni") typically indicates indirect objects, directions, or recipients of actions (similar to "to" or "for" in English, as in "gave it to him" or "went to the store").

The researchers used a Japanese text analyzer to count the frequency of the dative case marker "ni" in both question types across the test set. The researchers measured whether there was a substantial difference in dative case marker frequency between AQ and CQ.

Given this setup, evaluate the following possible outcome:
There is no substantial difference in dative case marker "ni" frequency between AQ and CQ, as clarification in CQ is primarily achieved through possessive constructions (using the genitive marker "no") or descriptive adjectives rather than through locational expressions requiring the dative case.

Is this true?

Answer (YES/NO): YES